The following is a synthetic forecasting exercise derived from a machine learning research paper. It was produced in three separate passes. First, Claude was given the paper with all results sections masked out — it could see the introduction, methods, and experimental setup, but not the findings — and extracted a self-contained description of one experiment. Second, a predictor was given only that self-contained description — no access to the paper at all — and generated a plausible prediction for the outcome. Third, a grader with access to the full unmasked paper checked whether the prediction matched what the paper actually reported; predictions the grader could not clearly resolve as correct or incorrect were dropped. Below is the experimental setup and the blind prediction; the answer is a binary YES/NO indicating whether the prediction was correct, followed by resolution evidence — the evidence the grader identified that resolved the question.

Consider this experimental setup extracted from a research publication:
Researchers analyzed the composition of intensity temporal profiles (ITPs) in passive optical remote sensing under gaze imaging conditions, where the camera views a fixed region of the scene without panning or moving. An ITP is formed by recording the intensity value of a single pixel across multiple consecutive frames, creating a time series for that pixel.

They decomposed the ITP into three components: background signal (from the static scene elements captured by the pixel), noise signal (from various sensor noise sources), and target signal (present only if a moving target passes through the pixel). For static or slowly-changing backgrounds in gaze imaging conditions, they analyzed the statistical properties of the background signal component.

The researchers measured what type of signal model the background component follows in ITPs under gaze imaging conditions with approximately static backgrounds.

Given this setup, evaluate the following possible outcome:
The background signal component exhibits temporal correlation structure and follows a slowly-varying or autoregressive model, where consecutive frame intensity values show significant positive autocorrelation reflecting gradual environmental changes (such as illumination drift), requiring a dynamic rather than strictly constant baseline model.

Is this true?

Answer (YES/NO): NO